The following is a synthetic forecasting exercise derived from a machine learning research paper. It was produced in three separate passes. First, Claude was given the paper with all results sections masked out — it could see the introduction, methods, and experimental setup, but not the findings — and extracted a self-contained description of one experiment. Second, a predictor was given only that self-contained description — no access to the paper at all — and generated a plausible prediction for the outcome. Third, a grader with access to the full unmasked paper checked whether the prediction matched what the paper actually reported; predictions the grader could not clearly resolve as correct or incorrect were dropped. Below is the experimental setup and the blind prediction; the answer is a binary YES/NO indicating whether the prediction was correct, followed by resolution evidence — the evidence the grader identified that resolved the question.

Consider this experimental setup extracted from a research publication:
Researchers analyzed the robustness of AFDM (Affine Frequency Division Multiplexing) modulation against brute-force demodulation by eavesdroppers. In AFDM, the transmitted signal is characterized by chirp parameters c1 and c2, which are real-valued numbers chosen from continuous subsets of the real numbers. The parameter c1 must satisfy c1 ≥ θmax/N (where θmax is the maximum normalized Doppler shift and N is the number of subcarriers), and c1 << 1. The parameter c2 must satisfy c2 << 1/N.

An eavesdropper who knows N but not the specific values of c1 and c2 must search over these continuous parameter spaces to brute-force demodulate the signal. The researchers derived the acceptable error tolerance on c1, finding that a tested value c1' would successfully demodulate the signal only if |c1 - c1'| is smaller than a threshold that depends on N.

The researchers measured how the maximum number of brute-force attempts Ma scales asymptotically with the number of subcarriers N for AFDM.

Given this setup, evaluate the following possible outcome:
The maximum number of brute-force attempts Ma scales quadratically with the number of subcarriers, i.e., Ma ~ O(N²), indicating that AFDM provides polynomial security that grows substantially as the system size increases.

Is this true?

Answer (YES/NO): YES